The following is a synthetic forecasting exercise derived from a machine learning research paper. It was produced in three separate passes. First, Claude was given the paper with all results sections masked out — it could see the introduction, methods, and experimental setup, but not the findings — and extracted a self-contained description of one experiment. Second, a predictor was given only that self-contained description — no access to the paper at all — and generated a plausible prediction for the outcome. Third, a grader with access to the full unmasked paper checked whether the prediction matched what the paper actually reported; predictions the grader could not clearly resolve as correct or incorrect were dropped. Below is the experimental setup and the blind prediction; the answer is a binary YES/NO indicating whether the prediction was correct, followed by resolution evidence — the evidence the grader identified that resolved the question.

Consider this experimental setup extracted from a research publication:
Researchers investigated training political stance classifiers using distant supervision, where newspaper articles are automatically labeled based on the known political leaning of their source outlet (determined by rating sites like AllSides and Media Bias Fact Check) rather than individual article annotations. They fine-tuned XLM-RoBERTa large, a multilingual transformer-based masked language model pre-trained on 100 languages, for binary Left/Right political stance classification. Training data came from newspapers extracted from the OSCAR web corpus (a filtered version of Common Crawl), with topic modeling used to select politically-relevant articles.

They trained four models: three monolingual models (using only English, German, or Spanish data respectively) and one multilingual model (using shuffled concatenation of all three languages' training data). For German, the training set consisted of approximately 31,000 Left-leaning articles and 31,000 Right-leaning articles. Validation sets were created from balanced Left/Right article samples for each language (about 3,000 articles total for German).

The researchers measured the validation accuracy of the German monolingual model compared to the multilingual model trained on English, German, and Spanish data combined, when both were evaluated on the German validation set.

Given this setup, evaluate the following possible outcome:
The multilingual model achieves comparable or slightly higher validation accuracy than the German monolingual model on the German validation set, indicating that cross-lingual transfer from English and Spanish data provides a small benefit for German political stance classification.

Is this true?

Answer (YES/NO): NO